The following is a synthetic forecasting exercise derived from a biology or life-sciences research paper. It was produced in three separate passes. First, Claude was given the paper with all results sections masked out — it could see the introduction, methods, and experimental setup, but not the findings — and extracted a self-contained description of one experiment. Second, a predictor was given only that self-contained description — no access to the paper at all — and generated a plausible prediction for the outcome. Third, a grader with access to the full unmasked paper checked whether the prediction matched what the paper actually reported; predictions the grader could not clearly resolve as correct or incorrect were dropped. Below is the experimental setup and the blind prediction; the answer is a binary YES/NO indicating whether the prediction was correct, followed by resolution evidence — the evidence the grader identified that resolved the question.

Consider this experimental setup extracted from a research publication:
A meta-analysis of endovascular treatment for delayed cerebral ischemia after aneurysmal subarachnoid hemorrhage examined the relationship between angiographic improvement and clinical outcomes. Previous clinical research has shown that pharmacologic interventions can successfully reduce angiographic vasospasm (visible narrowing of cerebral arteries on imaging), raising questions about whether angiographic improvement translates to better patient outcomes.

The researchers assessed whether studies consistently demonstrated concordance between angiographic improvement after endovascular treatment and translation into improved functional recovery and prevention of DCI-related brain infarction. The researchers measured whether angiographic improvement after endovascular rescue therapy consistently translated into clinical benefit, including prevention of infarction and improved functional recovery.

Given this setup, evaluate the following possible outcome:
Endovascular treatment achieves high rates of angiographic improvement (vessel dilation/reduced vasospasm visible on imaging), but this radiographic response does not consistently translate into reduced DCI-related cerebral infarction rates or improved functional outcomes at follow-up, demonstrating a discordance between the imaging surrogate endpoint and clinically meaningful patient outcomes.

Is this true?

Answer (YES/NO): YES